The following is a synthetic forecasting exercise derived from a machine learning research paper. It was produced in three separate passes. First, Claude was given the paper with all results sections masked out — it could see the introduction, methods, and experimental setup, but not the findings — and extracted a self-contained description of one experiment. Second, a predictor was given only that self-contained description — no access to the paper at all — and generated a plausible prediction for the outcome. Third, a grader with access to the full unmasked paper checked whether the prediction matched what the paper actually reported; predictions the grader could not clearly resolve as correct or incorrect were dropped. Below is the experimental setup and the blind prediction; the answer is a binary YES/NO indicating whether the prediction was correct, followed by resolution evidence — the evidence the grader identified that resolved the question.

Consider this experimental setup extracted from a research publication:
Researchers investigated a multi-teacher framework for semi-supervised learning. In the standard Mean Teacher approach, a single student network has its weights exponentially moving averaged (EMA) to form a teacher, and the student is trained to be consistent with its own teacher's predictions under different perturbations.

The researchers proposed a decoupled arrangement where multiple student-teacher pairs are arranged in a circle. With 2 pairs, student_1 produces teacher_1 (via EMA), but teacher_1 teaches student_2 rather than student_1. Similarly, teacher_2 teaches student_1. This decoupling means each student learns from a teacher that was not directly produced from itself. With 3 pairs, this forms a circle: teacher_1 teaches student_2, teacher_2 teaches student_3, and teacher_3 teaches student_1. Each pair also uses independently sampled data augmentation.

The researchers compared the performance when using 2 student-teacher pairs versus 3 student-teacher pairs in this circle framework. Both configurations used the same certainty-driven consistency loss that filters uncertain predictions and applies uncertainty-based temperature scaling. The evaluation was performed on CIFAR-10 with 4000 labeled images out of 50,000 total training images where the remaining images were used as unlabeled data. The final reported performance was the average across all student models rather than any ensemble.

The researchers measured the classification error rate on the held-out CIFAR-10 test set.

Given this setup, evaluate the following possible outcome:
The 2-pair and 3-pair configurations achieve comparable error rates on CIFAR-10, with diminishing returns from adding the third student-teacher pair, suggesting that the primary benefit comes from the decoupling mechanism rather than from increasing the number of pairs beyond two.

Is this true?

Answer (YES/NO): NO